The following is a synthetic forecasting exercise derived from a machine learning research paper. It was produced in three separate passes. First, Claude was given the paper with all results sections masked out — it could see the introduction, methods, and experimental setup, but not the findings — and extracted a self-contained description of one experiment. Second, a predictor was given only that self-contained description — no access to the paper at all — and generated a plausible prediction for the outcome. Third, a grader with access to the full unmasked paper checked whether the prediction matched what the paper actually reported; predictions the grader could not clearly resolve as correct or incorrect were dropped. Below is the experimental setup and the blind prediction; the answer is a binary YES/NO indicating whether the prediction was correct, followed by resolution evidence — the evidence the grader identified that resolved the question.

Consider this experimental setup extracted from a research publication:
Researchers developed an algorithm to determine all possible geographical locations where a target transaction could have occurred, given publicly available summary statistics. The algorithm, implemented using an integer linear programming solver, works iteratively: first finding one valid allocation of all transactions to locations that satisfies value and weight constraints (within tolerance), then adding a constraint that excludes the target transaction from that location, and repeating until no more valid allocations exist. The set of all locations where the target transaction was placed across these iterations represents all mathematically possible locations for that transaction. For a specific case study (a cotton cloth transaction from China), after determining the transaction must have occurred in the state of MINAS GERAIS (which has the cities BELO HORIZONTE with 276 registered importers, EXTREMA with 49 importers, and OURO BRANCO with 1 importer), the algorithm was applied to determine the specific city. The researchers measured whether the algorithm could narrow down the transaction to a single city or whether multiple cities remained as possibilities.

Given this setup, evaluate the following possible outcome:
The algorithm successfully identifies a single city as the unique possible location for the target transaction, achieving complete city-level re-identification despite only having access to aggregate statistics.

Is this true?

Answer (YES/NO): YES